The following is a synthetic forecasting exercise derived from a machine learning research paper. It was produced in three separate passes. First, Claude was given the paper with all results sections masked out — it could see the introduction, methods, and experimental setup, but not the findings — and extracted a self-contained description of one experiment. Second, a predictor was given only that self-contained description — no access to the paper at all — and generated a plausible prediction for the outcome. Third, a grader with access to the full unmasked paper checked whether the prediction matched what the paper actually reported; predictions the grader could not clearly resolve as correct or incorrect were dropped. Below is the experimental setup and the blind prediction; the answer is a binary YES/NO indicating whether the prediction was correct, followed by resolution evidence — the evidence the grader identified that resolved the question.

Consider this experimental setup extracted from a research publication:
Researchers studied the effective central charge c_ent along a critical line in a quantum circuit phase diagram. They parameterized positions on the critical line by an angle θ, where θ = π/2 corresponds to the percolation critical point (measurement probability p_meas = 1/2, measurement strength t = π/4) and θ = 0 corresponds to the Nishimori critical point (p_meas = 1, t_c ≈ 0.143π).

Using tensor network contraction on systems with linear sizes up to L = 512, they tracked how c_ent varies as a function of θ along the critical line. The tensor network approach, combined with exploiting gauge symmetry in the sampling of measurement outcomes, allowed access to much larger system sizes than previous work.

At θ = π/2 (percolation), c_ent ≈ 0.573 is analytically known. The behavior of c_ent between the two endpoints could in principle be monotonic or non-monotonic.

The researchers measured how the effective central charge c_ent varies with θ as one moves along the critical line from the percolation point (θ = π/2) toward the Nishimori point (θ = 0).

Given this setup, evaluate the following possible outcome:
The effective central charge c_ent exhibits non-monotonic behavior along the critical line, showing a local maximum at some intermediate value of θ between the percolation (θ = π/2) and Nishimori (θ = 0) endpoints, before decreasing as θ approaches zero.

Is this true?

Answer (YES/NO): YES